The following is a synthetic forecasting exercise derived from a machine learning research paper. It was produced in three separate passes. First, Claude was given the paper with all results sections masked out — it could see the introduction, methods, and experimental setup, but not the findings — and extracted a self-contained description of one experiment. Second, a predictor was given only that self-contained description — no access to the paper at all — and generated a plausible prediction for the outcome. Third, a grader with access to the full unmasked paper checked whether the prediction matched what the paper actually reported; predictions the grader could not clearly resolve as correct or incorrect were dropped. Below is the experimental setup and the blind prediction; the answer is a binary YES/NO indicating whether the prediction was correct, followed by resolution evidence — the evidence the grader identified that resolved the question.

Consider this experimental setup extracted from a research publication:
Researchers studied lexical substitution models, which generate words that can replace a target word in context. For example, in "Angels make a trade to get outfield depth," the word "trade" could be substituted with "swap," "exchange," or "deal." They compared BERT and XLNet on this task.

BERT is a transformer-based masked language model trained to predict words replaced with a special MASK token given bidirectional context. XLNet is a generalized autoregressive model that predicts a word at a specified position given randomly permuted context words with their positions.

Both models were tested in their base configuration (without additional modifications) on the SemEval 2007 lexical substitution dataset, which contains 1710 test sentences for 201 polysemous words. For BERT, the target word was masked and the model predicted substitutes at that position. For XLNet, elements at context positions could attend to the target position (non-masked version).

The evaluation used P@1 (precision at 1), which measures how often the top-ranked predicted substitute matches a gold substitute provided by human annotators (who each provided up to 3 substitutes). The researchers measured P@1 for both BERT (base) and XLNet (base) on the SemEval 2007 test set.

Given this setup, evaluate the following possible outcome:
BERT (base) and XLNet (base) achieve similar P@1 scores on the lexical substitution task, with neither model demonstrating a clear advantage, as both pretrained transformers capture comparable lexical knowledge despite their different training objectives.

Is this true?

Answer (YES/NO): NO